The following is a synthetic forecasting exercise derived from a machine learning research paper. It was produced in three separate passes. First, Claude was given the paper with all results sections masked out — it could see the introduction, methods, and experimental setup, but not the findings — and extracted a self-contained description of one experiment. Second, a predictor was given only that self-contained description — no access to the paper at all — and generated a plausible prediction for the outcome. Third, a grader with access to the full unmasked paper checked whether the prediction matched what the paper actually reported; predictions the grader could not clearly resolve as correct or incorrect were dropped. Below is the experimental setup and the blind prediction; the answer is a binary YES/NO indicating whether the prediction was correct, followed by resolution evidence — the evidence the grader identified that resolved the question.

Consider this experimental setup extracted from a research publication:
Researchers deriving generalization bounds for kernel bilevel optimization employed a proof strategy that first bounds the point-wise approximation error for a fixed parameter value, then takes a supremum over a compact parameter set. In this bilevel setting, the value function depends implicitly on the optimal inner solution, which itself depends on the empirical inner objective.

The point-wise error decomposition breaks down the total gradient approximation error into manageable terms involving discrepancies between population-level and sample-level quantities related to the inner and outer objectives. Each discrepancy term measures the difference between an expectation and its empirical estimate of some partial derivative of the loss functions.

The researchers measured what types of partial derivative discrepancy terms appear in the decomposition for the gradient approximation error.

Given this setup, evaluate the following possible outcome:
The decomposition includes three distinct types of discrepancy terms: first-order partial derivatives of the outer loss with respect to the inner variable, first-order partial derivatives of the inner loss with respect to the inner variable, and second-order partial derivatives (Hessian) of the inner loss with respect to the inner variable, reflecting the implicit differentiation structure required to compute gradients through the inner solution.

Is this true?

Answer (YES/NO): NO